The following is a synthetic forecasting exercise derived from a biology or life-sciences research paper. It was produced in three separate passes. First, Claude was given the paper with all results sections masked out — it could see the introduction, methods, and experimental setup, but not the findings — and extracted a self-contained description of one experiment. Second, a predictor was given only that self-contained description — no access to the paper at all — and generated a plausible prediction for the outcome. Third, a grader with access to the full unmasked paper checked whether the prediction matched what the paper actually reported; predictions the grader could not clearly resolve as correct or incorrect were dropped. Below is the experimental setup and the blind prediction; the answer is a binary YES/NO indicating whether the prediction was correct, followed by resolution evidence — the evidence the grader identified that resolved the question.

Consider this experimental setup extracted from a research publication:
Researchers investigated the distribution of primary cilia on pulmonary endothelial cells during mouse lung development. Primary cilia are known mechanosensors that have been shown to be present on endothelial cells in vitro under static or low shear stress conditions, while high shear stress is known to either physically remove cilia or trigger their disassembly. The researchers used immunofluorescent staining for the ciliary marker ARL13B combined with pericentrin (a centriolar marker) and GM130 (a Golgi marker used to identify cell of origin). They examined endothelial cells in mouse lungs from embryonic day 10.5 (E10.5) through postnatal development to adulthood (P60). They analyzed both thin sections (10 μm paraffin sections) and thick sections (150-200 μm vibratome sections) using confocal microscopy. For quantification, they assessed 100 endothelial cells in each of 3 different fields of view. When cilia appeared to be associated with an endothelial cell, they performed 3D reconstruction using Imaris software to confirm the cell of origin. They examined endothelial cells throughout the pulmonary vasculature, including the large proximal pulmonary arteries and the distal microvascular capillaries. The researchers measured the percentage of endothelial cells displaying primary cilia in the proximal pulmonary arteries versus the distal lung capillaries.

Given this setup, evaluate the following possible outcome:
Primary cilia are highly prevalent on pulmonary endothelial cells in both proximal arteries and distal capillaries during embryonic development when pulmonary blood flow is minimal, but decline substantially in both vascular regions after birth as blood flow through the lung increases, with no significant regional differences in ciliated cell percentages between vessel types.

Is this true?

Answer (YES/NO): NO